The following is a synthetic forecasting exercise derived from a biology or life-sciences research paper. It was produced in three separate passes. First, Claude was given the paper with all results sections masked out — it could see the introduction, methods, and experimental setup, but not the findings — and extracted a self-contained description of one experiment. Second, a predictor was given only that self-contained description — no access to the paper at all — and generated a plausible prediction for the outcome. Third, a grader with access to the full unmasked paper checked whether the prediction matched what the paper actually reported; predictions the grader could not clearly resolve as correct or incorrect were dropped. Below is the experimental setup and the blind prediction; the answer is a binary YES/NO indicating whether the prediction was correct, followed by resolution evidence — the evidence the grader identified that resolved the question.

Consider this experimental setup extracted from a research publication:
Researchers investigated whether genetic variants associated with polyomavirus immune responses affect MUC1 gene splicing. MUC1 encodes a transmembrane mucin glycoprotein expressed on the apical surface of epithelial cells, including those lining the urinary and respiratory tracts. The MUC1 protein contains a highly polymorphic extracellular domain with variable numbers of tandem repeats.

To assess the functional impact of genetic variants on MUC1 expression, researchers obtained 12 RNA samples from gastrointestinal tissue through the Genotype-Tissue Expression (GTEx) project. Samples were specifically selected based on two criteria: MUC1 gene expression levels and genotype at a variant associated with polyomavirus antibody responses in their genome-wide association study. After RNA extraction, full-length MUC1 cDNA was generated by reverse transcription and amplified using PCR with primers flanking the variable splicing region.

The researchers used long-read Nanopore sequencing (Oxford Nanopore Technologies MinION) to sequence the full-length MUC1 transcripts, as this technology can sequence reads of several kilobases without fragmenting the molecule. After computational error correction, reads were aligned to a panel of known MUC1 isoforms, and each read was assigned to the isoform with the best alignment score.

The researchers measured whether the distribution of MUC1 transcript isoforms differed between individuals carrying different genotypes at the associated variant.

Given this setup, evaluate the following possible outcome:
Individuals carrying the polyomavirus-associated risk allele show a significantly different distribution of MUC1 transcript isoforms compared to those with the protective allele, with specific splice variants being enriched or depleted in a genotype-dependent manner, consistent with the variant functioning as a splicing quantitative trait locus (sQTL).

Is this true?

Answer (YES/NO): YES